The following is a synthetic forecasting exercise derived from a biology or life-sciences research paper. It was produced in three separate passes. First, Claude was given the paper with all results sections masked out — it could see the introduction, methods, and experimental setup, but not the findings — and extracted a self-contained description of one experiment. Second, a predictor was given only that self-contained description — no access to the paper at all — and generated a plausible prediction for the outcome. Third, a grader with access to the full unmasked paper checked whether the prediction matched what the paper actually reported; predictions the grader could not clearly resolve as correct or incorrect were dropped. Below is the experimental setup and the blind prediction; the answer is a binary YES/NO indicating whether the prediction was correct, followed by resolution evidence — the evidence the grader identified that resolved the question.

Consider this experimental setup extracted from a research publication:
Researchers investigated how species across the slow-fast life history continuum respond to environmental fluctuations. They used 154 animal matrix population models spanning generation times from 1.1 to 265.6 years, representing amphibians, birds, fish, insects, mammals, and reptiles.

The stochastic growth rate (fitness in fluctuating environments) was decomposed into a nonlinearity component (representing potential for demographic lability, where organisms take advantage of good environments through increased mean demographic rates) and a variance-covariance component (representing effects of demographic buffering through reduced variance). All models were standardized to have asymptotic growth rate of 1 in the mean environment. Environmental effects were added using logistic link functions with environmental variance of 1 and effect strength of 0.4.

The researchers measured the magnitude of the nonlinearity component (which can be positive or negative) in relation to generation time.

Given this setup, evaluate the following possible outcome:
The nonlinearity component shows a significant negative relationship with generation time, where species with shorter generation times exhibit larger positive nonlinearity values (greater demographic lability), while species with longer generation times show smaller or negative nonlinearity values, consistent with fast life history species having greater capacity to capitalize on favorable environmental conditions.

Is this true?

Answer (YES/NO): NO